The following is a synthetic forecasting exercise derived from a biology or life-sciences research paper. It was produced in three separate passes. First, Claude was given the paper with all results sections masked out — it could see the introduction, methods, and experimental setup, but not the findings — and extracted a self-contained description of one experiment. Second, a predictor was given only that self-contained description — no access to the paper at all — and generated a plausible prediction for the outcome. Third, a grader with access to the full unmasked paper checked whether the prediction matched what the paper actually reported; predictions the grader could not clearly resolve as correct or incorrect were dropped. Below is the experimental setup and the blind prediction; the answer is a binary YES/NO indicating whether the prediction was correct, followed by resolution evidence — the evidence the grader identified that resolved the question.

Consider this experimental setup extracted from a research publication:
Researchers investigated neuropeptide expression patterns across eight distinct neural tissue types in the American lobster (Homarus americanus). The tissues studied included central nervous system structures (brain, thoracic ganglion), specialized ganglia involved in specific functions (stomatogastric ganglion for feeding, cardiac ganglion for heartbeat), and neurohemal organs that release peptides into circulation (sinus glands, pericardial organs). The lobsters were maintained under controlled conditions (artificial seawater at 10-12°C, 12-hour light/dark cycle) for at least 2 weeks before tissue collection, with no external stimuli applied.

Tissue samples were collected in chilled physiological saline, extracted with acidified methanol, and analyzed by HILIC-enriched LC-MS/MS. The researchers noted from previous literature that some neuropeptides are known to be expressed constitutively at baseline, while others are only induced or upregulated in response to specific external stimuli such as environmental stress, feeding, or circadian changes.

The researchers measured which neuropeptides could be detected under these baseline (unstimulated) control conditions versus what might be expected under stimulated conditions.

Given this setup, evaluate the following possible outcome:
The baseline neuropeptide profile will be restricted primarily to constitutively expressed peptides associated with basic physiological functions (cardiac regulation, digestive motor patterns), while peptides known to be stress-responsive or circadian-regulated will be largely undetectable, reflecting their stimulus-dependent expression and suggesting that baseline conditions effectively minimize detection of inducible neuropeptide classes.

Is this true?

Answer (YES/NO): NO